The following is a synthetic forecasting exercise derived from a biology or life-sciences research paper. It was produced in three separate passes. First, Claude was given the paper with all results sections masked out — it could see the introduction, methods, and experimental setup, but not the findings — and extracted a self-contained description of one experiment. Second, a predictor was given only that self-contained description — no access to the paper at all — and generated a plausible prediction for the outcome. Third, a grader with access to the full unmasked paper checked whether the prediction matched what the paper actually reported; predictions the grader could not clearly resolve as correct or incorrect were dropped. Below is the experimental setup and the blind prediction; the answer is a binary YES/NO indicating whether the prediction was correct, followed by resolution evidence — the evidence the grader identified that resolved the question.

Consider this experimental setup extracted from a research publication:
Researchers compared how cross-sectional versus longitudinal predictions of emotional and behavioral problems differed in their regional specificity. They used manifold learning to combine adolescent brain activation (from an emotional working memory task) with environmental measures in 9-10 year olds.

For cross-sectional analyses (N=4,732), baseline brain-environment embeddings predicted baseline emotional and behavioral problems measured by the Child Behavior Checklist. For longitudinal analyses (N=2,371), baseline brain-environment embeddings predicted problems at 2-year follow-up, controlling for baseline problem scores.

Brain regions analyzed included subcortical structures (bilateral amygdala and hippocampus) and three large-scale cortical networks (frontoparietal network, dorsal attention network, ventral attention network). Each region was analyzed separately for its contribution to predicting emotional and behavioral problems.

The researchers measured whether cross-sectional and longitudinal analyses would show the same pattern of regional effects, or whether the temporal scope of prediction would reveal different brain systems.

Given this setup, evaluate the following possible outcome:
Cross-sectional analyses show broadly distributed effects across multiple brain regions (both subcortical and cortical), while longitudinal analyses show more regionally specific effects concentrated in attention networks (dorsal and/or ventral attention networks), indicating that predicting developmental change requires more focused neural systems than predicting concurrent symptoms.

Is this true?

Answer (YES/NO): NO